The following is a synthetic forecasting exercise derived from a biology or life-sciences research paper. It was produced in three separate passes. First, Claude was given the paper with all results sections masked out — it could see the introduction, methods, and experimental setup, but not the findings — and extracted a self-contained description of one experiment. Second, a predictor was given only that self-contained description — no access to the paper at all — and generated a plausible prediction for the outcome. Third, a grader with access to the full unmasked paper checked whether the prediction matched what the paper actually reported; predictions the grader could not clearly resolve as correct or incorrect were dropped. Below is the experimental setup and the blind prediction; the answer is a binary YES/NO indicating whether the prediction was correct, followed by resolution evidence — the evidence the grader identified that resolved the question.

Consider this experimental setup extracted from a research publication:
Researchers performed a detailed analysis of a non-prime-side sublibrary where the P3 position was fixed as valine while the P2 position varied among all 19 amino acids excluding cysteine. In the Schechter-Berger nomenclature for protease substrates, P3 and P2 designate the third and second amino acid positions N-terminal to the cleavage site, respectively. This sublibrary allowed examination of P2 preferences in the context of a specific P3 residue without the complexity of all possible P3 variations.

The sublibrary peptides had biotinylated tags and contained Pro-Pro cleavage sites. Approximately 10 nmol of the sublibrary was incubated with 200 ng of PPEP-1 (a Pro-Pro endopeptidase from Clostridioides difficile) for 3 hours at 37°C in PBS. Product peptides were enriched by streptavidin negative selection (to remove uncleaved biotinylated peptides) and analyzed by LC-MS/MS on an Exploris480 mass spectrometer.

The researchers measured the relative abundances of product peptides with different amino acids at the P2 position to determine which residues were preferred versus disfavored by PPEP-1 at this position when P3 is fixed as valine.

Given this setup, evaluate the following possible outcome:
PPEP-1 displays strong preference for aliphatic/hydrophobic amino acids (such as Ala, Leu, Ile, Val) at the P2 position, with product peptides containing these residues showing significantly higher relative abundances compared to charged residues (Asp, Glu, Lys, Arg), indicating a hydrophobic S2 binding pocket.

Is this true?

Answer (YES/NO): NO